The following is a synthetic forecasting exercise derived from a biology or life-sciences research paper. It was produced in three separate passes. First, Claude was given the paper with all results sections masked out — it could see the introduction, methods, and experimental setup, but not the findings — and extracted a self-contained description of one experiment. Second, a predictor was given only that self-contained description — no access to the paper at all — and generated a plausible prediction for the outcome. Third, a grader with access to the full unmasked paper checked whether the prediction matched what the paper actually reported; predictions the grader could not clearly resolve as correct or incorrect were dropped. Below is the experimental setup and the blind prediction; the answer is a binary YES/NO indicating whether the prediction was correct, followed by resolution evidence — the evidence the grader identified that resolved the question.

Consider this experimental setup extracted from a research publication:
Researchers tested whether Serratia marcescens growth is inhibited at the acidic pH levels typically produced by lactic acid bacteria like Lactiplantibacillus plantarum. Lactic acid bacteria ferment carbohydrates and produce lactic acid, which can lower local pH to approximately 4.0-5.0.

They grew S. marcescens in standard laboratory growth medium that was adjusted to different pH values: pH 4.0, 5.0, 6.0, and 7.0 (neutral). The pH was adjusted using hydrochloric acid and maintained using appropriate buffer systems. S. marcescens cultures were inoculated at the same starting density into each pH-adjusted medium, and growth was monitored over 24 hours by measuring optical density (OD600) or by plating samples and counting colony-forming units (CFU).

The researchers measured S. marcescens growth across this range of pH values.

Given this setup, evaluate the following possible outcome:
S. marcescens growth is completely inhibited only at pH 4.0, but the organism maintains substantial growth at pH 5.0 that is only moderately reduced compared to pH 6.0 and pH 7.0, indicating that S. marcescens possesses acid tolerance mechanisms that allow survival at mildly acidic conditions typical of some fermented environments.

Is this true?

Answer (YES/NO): NO